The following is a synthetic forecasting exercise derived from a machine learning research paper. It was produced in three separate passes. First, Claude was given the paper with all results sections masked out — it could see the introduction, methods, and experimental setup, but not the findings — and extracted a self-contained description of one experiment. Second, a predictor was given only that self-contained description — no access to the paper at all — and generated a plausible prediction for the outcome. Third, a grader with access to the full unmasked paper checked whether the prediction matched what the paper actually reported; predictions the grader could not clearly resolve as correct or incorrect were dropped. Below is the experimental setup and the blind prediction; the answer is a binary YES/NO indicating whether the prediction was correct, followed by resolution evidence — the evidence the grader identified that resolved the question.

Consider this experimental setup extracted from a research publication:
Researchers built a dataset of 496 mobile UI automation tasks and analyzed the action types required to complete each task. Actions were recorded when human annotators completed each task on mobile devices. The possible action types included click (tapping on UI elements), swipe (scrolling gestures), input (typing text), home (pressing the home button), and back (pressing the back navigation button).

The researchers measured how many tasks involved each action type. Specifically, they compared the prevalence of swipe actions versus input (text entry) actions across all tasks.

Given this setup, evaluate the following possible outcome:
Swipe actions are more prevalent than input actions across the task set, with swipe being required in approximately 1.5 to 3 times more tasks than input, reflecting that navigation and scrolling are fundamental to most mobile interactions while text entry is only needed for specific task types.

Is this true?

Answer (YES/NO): YES